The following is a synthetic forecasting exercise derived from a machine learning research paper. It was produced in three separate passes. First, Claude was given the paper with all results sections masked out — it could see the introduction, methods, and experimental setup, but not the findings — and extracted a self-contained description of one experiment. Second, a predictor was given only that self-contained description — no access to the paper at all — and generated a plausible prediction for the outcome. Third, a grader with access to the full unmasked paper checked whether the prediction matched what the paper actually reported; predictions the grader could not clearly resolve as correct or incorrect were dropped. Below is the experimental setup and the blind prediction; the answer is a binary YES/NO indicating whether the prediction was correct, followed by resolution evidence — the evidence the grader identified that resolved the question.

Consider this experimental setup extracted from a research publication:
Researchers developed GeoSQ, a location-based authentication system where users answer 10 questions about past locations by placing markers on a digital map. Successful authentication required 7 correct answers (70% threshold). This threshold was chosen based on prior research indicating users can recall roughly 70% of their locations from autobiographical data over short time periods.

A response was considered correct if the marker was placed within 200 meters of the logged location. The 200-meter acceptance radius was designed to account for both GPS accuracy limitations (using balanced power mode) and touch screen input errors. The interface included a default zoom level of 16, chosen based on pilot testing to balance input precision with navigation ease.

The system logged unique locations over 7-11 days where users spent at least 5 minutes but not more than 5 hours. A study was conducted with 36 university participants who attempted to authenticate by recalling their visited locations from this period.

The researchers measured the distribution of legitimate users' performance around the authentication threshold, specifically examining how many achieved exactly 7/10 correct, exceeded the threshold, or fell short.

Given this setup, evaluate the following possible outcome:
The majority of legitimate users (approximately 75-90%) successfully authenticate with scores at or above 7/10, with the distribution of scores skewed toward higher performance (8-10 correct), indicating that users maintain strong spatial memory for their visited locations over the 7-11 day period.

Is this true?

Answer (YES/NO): NO